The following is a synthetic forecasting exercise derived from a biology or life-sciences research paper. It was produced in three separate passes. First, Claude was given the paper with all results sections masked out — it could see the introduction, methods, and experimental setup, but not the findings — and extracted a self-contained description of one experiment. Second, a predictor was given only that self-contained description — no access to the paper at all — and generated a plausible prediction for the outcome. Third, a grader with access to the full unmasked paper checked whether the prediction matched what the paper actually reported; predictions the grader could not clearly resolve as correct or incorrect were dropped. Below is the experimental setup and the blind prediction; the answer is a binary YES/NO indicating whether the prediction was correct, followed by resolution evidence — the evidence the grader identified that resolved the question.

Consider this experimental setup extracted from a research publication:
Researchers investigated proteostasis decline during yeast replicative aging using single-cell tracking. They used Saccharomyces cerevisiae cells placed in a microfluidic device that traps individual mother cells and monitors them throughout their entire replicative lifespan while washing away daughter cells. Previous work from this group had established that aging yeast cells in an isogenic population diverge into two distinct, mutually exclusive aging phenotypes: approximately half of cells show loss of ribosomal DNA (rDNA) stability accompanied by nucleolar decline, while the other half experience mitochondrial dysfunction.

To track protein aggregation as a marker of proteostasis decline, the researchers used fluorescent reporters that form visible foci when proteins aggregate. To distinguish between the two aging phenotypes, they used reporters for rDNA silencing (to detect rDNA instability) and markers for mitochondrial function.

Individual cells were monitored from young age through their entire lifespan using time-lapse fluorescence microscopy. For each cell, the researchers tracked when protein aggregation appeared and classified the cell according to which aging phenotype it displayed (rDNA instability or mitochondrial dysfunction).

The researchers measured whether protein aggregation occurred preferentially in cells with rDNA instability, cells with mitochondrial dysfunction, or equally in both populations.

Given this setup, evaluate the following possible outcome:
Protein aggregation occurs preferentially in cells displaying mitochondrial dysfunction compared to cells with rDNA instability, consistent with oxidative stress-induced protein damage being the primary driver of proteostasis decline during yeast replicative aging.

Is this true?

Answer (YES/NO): NO